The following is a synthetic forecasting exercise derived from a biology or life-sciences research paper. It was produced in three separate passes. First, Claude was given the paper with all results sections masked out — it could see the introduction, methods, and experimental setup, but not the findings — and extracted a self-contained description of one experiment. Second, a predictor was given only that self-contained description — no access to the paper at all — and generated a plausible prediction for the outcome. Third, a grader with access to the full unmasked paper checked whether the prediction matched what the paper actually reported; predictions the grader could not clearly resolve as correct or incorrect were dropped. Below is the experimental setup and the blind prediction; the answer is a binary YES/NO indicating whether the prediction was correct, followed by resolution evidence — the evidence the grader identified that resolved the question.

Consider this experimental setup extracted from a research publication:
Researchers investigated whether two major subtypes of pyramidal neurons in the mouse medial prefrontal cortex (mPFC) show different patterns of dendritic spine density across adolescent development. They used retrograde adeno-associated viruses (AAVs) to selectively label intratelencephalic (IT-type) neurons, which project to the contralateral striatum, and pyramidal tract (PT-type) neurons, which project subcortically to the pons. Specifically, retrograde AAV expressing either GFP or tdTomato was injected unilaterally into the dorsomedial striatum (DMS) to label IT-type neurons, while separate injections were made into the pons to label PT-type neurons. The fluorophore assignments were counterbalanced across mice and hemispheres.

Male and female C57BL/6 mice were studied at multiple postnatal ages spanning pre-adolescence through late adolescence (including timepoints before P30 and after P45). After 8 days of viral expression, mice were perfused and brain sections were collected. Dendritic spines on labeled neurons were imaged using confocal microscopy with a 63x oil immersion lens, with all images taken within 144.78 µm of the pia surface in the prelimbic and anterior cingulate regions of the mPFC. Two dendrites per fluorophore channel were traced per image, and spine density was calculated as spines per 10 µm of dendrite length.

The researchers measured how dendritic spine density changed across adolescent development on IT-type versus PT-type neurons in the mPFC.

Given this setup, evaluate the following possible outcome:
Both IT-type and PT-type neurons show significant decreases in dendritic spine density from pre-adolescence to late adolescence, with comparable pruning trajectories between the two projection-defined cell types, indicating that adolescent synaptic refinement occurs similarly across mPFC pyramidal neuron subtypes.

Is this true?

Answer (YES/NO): NO